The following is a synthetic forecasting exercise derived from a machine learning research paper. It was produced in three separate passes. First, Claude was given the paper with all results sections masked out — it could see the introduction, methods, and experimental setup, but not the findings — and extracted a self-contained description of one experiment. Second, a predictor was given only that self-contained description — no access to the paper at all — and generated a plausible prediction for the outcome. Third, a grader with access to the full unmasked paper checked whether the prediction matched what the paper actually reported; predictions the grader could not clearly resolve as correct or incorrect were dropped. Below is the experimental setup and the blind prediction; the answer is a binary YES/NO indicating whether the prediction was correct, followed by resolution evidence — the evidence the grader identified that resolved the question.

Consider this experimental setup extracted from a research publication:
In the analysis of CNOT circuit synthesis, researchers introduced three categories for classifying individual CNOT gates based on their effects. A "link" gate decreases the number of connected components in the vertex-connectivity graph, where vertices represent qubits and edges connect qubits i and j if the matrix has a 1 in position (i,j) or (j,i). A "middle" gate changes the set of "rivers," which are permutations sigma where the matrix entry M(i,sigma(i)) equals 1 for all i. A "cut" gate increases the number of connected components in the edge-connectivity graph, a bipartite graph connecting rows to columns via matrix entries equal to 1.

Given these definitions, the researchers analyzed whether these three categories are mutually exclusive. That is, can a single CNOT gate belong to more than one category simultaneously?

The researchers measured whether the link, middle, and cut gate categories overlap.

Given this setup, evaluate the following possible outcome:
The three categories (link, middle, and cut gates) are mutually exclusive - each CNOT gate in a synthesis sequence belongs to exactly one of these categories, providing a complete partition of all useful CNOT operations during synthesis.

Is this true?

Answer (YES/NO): NO